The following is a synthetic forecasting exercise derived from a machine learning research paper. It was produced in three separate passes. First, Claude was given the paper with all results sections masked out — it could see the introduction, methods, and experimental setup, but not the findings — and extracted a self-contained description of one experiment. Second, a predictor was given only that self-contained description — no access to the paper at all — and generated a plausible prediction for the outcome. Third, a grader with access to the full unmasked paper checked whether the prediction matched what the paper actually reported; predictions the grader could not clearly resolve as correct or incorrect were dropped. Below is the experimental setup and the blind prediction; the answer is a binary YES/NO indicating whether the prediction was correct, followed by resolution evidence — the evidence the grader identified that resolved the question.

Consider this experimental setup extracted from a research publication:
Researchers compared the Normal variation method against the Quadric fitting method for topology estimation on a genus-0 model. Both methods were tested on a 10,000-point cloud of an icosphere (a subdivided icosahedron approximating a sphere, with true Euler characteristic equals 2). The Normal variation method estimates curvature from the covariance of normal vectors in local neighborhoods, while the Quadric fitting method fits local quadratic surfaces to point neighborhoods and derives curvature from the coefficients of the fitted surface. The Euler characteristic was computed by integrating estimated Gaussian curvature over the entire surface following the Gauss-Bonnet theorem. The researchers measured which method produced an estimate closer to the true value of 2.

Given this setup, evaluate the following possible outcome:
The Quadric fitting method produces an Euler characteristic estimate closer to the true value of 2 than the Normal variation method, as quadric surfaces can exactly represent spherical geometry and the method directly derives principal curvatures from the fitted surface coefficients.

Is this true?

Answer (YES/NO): YES